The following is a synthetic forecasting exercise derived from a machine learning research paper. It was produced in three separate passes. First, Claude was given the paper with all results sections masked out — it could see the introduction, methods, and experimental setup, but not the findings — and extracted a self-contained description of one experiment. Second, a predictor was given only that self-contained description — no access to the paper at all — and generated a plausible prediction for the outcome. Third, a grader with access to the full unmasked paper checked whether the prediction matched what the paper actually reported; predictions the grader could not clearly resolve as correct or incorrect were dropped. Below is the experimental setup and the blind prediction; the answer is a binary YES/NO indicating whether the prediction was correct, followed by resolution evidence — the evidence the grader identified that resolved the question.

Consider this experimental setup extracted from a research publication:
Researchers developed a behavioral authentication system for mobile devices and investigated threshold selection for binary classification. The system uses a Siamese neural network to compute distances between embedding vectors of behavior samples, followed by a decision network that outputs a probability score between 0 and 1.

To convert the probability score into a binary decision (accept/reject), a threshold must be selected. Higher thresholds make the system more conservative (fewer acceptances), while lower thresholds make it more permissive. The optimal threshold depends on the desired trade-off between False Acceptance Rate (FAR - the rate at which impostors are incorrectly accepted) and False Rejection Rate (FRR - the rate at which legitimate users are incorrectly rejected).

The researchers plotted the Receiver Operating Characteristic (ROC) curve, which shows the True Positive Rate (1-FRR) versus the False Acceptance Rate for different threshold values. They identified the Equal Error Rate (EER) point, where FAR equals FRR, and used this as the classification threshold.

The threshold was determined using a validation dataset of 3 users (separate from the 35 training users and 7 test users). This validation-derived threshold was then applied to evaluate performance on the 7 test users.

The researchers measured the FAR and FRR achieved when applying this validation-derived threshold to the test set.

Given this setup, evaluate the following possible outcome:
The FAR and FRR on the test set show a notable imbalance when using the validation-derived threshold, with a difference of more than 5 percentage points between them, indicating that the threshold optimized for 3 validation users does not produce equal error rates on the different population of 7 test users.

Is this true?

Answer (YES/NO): NO